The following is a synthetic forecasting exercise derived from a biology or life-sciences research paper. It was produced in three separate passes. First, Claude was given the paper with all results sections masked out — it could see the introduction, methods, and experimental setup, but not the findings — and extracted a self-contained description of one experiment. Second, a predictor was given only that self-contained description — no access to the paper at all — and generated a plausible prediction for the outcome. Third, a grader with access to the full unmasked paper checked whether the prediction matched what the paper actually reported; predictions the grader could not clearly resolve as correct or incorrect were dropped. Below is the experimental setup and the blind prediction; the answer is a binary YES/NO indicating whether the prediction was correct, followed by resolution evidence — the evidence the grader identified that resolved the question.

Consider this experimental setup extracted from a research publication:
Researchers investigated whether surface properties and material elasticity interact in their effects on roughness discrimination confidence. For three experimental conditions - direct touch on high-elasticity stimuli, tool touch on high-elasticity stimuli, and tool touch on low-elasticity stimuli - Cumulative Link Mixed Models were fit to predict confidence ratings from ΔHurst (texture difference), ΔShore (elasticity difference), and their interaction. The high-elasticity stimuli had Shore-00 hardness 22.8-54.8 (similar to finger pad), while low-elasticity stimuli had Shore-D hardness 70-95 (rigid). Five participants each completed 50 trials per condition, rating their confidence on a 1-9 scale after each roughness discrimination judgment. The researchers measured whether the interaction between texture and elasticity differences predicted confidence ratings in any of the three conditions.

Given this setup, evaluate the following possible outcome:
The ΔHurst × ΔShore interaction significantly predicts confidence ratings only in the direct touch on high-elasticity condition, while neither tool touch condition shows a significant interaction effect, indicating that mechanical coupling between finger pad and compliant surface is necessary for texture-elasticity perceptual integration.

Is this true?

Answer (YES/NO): YES